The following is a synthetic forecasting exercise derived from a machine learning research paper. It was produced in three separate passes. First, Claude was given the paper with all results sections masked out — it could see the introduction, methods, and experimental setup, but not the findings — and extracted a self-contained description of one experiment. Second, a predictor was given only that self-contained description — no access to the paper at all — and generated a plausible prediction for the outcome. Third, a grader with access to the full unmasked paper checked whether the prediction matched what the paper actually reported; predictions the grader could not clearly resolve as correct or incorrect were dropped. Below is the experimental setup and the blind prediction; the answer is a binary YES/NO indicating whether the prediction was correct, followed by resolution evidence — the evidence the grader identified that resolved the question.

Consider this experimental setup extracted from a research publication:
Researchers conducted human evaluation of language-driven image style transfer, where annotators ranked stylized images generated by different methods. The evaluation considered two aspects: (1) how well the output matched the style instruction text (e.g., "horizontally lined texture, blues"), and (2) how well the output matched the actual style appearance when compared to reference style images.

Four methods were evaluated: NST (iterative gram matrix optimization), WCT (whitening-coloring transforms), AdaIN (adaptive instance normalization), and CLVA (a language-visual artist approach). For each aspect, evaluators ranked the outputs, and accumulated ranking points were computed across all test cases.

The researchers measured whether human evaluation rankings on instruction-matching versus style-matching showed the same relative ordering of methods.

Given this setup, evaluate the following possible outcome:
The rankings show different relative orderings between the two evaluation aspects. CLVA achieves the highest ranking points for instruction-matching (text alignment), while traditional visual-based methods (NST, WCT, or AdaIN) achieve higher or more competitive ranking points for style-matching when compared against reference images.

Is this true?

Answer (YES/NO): NO